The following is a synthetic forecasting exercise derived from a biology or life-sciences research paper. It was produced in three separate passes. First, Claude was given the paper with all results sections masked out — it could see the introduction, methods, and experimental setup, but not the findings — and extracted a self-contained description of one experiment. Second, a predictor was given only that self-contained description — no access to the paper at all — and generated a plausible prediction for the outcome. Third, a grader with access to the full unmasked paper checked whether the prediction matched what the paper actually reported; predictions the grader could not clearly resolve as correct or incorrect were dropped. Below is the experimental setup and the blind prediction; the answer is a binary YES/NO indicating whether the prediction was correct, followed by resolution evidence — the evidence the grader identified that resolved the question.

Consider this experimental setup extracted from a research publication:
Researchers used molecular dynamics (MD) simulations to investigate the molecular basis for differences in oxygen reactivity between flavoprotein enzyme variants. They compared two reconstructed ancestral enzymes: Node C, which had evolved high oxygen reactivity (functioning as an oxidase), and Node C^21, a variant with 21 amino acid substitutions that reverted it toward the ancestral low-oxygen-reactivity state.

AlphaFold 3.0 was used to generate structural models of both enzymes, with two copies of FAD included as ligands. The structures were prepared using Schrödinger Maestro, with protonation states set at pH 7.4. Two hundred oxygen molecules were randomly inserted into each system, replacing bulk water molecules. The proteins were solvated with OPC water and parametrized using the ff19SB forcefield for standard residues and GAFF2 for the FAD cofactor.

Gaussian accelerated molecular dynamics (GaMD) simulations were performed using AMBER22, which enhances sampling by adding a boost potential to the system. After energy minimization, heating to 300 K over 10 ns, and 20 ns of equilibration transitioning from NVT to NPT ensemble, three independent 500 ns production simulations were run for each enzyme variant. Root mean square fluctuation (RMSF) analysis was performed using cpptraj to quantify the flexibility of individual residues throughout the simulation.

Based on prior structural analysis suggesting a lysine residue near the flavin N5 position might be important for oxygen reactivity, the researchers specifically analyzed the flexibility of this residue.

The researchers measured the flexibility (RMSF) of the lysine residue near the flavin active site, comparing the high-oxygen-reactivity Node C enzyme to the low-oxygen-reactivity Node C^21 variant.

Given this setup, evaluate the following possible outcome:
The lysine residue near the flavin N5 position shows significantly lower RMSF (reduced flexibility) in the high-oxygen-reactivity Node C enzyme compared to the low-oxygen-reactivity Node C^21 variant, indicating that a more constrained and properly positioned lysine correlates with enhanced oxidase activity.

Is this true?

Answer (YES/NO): NO